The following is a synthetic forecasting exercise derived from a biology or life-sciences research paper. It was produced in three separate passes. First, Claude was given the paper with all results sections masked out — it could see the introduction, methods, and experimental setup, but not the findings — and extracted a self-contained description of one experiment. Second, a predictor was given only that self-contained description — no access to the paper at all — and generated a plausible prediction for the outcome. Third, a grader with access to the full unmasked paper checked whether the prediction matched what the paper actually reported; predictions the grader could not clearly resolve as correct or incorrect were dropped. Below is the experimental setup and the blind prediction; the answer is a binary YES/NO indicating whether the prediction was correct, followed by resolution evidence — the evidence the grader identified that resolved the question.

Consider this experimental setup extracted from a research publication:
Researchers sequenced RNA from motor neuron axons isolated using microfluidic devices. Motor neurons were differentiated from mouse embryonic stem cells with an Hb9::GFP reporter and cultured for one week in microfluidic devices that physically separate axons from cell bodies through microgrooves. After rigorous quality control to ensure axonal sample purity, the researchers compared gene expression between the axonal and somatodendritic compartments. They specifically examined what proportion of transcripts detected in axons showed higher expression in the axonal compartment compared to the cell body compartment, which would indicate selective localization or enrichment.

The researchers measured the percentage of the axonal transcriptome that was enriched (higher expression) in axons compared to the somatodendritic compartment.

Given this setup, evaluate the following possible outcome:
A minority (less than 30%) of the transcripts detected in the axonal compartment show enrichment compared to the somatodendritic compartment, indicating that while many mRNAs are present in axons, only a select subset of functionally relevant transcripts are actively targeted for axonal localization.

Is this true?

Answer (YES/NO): YES